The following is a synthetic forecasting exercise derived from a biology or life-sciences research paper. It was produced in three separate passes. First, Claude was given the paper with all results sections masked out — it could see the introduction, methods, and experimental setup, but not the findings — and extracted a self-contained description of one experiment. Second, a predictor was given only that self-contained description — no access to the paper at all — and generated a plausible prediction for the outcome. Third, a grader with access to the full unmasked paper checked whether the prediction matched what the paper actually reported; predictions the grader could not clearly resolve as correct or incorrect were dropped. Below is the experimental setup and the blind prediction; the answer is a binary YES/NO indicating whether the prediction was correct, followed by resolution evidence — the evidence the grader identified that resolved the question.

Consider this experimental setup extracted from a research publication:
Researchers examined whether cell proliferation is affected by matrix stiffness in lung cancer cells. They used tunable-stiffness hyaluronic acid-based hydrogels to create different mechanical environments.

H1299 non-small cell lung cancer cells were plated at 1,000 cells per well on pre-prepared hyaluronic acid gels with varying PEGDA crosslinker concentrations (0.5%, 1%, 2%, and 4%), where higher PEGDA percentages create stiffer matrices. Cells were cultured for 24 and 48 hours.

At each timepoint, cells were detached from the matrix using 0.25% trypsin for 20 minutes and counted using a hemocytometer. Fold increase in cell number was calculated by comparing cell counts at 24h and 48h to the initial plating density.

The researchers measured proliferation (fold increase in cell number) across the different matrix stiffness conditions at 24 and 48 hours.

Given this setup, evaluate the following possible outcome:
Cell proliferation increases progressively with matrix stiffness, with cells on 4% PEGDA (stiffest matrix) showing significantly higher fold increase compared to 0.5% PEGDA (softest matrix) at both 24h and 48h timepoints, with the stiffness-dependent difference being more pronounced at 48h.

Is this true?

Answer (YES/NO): NO